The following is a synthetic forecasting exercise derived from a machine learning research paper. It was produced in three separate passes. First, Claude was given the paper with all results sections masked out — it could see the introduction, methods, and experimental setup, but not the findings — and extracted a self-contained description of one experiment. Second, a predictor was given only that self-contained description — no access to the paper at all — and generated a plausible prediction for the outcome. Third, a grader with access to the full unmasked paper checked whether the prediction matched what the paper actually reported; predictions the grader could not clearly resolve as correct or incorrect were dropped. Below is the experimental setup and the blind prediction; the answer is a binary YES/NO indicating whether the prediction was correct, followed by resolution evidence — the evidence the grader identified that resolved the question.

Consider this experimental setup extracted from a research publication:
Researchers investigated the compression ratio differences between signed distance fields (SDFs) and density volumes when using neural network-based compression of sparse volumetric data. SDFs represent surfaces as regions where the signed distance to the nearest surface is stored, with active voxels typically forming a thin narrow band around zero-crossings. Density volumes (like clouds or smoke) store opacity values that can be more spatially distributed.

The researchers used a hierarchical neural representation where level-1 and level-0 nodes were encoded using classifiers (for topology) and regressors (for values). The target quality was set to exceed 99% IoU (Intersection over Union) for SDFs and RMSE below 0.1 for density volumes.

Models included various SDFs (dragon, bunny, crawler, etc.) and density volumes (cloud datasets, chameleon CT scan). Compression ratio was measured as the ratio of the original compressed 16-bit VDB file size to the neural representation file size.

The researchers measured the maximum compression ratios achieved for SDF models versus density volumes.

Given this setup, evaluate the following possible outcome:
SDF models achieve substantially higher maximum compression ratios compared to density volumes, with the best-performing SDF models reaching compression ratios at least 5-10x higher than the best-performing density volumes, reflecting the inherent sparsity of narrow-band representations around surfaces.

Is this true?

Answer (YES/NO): NO